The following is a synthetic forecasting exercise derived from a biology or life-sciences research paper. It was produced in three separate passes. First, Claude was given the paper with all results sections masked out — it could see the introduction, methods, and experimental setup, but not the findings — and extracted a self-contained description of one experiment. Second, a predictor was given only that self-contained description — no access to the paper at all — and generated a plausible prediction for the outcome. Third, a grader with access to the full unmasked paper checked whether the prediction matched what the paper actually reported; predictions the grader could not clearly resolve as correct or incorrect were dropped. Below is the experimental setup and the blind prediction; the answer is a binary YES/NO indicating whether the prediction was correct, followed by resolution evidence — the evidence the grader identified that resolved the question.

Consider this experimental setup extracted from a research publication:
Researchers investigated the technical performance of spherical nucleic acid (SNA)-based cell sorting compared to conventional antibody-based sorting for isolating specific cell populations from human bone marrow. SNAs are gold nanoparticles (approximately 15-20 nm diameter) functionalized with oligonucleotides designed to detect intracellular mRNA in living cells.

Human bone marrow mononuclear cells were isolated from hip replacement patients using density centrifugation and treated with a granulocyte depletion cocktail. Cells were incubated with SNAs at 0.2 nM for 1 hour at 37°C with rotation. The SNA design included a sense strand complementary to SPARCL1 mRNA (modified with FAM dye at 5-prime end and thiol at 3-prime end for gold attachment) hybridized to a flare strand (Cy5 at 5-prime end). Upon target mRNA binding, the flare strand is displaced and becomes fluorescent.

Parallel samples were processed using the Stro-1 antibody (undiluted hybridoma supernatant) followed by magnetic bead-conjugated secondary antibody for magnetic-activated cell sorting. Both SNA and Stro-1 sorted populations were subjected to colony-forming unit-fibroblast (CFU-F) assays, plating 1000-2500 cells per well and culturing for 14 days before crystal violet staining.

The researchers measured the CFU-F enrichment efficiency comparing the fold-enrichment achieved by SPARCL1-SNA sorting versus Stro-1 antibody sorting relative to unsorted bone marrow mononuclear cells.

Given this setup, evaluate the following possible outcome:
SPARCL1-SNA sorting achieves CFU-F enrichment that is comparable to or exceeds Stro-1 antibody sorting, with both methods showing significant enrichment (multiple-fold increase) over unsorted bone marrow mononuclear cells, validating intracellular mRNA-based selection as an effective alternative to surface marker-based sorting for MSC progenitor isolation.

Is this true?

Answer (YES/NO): NO